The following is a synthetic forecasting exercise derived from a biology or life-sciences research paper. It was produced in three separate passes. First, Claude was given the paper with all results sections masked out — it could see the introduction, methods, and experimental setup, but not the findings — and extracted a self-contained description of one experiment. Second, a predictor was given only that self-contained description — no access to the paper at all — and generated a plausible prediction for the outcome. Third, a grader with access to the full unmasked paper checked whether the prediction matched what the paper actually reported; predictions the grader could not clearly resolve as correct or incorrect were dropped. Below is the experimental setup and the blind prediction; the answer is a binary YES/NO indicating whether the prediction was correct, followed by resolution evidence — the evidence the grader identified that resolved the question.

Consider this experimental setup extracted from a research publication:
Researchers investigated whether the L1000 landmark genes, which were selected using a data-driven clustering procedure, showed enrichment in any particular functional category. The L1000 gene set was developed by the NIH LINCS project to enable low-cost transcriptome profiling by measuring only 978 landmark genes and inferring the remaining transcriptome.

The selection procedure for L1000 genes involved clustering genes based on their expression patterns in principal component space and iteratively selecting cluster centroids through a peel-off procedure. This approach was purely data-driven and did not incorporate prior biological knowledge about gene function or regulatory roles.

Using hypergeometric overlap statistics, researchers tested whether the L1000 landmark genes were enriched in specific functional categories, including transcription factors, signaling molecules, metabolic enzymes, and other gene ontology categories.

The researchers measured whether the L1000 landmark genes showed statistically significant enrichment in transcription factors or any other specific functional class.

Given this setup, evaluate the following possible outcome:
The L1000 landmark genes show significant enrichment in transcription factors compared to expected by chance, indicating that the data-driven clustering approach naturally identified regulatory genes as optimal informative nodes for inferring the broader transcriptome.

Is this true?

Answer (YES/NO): NO